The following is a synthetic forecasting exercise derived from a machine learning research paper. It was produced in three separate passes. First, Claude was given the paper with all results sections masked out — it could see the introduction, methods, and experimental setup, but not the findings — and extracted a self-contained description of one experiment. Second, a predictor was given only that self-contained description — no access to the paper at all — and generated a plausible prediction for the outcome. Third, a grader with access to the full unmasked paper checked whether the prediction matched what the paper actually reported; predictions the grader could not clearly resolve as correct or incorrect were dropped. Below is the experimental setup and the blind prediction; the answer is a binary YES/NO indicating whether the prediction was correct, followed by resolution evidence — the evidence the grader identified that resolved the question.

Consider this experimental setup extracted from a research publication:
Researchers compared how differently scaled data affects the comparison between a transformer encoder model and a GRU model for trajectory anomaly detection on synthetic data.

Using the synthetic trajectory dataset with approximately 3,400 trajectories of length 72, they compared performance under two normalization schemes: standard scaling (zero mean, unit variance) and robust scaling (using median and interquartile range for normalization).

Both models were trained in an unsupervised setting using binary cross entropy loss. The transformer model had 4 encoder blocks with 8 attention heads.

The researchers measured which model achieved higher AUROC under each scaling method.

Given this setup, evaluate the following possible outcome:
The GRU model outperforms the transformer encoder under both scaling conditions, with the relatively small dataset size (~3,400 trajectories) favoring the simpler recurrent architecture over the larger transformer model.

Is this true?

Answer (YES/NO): NO